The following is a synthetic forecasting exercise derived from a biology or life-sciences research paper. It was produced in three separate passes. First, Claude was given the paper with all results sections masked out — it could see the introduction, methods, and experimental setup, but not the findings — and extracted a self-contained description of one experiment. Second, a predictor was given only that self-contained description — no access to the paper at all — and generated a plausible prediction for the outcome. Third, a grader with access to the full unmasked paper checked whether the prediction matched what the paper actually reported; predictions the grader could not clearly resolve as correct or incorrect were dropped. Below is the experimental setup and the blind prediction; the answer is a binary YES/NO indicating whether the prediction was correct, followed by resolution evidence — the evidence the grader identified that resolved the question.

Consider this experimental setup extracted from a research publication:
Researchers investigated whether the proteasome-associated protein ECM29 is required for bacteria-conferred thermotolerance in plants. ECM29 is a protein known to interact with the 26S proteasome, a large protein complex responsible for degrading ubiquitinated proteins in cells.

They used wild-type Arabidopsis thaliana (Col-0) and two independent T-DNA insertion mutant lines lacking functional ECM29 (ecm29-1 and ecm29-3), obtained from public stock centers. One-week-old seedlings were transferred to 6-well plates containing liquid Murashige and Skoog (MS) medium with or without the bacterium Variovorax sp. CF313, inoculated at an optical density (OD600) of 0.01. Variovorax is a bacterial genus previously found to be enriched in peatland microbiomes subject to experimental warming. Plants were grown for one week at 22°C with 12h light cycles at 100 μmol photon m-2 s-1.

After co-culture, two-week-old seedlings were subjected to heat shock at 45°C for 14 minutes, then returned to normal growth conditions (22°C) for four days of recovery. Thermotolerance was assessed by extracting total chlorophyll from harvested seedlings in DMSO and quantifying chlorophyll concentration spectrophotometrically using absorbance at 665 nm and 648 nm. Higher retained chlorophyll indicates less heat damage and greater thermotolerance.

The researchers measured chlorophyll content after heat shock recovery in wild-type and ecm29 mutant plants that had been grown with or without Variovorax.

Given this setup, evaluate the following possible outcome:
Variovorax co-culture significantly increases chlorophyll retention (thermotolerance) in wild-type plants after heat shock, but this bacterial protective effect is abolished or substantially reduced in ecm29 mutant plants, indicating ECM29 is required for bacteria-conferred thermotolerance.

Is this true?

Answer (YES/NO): YES